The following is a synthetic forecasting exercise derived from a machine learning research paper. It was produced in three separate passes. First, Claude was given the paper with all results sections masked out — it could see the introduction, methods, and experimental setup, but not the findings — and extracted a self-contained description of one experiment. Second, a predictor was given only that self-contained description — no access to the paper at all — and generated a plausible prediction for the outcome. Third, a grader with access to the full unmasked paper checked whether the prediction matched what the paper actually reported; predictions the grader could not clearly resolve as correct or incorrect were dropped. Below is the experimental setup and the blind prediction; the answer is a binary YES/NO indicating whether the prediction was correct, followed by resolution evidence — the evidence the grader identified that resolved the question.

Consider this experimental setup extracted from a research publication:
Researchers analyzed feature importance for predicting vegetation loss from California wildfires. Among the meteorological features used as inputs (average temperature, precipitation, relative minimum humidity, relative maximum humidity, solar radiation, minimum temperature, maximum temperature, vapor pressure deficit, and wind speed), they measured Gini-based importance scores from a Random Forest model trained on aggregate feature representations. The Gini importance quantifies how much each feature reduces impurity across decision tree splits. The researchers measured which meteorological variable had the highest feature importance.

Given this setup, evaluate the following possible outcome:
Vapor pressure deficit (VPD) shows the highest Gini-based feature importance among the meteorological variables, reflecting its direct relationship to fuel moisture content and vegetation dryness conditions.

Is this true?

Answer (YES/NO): NO